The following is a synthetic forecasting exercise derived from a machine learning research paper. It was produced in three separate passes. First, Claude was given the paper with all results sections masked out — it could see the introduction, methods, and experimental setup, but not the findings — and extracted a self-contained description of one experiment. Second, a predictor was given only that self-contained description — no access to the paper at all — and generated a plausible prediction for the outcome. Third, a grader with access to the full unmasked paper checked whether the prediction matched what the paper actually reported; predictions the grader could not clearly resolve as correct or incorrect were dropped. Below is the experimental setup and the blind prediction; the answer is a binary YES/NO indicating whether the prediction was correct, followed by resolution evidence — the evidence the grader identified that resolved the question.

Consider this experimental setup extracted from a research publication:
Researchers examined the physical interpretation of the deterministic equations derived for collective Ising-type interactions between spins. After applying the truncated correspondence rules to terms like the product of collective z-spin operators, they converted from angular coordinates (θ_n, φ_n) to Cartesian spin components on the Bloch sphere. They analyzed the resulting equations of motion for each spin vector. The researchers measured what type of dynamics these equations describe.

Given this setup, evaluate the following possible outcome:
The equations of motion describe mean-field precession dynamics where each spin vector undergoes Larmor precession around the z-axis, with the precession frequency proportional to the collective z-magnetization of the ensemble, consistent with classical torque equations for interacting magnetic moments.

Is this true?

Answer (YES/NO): YES